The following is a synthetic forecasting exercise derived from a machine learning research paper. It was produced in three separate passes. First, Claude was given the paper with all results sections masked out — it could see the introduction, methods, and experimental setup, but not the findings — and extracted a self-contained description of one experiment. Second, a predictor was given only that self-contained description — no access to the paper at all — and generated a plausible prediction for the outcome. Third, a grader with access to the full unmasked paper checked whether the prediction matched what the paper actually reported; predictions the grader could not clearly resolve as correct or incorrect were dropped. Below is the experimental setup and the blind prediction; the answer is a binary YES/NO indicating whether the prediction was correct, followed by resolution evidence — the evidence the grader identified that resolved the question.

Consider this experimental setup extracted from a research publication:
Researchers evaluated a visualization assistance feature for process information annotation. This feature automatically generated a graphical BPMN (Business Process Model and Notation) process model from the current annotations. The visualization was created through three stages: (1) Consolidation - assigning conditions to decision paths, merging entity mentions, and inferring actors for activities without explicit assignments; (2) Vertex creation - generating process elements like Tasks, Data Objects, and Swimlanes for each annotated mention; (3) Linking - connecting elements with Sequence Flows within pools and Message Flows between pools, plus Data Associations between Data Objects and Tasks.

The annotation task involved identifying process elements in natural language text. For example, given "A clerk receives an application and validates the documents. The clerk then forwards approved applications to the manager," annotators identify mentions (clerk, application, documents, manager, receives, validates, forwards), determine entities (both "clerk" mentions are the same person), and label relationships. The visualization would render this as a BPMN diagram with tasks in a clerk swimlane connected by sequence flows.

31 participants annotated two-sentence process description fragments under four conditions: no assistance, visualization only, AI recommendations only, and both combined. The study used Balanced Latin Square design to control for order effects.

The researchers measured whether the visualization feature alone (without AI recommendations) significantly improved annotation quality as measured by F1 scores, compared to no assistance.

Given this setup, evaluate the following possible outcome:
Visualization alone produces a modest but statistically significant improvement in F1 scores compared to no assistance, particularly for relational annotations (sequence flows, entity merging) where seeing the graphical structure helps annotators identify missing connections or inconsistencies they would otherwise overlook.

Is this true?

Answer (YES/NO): NO